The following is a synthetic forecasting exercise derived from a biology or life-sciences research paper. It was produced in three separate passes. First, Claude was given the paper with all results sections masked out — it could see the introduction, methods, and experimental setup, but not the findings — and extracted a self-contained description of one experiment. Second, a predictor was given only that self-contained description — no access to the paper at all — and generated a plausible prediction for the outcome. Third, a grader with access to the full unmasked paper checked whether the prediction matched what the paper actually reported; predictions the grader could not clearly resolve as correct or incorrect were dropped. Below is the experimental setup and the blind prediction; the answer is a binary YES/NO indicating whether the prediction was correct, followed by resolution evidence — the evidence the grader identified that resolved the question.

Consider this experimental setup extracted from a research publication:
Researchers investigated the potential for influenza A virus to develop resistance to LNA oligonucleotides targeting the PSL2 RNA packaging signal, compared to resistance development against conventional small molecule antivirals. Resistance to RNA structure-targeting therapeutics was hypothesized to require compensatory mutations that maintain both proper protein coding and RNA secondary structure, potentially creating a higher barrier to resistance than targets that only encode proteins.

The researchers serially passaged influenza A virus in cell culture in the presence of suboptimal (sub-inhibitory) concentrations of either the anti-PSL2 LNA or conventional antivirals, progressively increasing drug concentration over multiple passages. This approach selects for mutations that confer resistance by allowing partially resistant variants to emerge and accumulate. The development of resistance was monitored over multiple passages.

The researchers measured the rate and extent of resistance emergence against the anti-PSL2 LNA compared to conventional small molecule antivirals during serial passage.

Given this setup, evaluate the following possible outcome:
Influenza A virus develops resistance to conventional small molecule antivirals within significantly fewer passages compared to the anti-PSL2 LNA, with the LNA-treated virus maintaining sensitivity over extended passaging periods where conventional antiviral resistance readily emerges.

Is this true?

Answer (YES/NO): YES